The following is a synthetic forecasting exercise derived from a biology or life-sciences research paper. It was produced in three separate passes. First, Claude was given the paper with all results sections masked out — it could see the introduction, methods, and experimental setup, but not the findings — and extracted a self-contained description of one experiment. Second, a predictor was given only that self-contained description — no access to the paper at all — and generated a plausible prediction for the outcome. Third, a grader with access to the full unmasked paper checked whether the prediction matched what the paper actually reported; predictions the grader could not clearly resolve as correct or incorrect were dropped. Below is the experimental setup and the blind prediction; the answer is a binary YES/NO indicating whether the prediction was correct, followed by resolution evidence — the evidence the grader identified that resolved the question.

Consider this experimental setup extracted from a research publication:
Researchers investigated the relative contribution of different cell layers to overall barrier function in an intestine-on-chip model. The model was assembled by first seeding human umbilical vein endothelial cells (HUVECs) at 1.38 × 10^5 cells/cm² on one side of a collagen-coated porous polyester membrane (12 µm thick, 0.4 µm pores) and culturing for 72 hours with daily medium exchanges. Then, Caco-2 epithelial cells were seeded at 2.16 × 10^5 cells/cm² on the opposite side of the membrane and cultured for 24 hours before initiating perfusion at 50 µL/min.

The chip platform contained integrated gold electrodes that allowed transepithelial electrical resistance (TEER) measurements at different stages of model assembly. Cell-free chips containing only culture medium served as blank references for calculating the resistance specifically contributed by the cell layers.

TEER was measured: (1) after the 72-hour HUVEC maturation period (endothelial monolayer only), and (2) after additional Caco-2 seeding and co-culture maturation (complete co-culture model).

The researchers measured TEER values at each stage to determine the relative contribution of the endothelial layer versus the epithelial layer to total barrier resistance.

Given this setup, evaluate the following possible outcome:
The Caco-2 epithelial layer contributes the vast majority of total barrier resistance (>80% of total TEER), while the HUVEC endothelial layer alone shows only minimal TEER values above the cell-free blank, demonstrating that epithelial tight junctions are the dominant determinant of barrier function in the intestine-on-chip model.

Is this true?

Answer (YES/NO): YES